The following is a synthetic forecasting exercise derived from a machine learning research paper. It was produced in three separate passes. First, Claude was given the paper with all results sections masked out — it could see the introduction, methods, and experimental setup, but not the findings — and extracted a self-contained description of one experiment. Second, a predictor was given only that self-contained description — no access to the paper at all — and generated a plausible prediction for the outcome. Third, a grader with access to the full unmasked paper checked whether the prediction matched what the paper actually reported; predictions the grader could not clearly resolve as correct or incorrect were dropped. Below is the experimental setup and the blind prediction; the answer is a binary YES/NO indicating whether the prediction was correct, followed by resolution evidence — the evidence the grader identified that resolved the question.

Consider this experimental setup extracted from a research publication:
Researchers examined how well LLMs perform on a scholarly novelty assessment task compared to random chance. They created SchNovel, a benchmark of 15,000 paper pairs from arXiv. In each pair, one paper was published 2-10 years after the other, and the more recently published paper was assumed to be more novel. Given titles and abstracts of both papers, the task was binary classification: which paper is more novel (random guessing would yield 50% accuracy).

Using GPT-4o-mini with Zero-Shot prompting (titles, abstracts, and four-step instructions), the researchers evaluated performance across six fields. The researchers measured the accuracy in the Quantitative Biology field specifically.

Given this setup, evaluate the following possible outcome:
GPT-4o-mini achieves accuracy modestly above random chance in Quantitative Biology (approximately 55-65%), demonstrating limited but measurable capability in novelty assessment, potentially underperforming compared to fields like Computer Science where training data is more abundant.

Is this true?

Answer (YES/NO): NO